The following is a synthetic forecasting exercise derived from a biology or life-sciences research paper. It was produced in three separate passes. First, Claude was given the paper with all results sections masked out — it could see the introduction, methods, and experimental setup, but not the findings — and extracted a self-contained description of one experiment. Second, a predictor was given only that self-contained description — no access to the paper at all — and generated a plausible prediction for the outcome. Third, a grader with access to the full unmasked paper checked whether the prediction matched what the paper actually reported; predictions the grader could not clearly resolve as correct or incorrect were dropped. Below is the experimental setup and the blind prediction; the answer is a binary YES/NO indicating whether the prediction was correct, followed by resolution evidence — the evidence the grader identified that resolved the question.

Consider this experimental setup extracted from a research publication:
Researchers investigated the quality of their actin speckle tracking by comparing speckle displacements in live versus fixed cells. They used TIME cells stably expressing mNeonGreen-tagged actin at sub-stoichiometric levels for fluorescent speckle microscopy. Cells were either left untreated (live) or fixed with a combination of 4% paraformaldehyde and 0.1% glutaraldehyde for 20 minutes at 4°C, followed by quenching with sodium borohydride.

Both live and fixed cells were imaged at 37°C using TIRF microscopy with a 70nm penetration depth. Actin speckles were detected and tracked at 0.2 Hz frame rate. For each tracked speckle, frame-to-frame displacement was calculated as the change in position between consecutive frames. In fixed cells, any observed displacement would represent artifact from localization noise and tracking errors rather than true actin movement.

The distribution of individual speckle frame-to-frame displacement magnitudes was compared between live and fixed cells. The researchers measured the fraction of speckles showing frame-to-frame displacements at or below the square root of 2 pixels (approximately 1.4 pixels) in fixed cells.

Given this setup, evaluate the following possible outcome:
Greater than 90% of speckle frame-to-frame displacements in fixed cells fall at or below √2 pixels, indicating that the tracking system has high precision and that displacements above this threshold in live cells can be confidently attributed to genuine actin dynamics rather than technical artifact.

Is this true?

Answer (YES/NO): NO